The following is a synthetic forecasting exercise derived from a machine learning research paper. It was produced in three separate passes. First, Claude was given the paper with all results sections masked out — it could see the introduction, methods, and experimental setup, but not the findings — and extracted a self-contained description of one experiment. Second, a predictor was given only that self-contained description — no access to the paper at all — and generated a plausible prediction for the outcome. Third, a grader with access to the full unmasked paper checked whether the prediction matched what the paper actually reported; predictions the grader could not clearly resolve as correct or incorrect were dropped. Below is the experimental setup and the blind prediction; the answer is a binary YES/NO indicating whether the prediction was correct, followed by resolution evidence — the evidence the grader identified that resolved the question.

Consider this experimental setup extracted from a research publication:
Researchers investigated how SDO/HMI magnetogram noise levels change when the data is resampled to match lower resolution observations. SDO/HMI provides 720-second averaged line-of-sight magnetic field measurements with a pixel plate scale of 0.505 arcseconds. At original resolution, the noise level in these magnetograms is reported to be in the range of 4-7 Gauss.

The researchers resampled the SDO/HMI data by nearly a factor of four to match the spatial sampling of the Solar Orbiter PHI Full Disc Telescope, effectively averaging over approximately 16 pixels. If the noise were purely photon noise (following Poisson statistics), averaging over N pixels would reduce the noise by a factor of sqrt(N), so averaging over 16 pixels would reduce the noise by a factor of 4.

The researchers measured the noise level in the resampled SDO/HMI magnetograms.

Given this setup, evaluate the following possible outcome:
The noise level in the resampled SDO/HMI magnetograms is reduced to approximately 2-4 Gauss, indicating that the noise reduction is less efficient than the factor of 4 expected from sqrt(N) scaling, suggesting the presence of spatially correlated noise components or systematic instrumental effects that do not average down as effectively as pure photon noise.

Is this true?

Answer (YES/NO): NO